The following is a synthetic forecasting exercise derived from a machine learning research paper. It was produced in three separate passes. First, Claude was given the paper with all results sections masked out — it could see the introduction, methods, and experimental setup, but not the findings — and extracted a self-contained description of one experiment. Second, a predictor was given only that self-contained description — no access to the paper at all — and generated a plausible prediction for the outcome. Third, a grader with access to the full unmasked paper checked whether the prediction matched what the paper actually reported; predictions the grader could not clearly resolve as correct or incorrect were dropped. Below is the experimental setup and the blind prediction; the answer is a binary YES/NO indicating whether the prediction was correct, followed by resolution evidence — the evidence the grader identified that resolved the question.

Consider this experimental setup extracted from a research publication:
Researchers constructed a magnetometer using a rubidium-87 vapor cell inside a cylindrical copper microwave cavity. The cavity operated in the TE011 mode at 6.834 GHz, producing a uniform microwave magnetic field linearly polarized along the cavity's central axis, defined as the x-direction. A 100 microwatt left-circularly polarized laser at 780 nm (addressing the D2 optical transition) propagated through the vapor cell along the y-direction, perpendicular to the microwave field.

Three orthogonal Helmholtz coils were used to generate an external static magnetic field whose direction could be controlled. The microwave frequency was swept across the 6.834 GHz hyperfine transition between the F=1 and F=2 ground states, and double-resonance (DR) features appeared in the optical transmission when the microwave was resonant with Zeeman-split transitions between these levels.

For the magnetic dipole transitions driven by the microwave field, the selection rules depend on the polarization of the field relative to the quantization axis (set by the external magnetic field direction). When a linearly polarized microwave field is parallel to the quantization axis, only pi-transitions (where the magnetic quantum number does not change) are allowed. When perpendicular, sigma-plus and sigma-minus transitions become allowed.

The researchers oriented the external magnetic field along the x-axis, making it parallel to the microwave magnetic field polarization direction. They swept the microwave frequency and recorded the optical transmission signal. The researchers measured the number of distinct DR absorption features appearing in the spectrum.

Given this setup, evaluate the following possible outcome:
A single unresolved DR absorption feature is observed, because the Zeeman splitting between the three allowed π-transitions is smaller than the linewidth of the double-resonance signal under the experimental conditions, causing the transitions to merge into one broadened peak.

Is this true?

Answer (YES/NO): NO